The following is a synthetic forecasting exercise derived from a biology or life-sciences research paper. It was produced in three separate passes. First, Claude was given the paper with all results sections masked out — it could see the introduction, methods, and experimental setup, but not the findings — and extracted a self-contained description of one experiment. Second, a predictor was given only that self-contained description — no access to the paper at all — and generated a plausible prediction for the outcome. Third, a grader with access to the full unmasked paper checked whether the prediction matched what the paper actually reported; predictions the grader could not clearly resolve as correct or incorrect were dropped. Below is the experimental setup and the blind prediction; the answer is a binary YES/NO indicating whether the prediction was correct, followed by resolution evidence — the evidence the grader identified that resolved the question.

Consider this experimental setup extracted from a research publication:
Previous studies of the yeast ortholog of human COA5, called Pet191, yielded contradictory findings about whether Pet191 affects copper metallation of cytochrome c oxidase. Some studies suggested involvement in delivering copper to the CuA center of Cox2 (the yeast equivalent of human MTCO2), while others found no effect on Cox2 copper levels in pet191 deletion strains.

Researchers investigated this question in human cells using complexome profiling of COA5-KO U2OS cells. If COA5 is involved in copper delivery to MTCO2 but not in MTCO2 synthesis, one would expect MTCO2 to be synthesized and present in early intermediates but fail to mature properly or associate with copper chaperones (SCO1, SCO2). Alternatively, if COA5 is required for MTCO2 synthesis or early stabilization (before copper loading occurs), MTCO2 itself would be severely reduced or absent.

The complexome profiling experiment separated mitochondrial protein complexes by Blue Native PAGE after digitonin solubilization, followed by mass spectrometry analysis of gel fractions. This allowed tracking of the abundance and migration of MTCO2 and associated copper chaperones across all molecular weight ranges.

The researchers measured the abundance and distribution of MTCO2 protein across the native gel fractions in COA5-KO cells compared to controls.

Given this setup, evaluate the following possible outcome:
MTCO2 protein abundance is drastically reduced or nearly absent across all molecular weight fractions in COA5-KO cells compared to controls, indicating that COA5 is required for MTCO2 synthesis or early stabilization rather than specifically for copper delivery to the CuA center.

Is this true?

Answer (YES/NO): YES